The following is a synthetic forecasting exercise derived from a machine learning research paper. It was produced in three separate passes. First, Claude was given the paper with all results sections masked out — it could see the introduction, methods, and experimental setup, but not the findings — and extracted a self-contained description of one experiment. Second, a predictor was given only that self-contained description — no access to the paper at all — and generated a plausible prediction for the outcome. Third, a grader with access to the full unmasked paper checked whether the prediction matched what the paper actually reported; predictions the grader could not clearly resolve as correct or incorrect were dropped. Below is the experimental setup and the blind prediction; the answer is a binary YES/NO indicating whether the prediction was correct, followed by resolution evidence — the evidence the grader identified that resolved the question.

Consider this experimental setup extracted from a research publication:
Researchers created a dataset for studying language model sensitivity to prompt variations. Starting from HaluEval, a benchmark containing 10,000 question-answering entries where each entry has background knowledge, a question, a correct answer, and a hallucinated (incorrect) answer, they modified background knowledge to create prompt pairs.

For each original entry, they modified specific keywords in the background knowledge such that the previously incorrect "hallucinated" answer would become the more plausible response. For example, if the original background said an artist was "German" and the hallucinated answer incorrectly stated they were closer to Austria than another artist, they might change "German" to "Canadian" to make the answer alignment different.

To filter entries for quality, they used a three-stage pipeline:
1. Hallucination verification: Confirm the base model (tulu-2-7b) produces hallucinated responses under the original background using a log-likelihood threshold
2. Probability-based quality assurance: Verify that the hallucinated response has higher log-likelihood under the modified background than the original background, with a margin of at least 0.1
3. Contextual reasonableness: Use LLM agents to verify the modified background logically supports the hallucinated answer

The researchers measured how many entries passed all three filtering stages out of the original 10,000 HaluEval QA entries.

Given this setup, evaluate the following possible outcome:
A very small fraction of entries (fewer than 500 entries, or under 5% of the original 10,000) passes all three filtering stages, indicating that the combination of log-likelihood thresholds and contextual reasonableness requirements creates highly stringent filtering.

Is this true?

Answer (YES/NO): NO